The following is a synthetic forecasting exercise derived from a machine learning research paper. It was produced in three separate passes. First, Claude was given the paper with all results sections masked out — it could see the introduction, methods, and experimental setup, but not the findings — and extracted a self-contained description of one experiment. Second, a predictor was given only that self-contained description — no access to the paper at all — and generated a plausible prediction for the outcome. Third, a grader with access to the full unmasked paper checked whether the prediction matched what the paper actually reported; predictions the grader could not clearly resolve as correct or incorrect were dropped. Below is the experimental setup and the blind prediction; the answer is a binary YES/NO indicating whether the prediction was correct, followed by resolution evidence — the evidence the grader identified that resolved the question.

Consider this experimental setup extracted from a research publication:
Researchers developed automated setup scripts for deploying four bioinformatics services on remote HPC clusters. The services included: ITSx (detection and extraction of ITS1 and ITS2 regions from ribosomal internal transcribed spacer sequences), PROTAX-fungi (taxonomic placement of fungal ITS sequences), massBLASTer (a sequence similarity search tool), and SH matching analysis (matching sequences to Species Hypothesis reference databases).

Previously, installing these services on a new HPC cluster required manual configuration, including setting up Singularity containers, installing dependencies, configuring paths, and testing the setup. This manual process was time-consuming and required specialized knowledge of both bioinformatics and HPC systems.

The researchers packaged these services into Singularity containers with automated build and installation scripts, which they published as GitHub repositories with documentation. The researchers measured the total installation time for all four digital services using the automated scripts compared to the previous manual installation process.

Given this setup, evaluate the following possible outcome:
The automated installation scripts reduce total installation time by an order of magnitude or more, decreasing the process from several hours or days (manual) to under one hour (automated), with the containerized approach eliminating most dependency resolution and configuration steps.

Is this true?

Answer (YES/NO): YES